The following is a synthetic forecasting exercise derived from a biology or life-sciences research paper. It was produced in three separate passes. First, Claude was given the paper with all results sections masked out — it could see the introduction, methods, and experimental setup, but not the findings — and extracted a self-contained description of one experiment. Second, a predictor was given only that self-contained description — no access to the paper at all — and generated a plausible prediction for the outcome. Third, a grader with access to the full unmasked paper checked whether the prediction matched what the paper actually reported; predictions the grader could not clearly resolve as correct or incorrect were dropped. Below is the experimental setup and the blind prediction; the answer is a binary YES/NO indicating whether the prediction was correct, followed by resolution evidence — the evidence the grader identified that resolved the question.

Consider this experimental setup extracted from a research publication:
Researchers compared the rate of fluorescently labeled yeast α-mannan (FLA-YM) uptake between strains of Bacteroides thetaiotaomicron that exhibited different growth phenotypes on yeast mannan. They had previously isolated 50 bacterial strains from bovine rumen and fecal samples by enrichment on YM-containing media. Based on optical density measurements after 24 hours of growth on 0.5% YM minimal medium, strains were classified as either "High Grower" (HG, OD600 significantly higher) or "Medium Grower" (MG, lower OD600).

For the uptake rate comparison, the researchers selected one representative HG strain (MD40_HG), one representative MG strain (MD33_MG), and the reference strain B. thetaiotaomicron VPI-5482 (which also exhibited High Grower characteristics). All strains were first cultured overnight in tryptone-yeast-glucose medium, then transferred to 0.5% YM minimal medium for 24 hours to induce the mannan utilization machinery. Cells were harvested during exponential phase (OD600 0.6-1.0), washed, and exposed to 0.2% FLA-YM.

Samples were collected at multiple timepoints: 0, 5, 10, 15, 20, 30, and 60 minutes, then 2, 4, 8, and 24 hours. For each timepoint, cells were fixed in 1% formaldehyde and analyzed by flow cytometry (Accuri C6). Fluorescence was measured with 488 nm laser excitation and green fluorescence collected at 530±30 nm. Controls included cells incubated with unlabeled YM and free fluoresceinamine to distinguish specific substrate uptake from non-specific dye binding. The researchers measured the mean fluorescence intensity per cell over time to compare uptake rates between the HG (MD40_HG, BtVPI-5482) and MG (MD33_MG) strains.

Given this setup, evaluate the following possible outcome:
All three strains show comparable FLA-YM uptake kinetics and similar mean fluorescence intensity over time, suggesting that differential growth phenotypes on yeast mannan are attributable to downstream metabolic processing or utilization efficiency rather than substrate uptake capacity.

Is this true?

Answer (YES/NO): NO